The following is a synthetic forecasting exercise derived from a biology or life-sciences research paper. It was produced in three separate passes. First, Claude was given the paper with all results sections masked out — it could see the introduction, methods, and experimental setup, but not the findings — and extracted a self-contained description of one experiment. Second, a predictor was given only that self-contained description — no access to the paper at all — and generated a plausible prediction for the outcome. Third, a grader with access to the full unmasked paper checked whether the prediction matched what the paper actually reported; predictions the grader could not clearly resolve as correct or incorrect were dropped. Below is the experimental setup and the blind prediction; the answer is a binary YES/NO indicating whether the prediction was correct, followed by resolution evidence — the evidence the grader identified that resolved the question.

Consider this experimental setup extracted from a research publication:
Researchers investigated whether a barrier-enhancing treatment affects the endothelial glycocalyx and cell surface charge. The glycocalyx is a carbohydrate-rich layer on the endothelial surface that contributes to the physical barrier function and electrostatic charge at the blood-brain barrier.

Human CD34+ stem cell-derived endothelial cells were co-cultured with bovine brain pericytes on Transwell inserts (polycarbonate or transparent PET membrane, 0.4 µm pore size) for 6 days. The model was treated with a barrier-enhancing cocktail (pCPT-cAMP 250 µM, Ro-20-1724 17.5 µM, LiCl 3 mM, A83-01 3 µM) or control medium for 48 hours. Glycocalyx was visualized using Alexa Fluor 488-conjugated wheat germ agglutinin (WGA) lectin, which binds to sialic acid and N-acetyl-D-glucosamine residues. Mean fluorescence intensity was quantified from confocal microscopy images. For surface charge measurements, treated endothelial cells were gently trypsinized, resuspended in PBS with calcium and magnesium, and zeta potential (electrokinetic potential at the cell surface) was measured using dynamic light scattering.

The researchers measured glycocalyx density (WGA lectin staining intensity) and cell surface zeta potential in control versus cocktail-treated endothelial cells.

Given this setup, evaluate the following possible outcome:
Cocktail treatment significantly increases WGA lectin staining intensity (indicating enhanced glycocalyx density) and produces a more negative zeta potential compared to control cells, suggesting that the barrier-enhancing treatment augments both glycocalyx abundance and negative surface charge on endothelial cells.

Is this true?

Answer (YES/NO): YES